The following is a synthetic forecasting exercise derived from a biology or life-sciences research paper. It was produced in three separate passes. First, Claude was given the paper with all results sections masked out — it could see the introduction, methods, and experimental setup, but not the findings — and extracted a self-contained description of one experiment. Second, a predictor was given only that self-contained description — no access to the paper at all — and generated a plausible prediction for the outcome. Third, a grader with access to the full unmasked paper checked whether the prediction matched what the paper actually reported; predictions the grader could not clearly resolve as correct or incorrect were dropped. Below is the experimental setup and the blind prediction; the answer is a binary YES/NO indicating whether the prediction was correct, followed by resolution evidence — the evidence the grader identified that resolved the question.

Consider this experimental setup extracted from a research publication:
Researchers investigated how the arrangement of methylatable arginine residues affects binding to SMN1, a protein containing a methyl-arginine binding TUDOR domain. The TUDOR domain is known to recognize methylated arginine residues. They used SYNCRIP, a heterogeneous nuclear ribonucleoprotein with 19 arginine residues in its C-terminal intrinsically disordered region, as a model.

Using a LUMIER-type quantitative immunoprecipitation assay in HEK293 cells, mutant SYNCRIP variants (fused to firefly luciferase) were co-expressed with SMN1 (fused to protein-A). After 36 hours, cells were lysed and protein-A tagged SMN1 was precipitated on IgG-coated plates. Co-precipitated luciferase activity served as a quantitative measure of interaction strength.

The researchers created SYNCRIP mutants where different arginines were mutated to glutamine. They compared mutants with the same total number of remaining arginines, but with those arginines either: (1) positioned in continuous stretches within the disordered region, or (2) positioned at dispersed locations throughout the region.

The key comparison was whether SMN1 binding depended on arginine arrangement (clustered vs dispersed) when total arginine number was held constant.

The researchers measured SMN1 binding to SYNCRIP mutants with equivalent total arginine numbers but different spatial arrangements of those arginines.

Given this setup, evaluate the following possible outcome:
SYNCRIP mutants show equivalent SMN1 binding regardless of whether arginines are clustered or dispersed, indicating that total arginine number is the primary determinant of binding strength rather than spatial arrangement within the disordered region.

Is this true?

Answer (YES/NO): YES